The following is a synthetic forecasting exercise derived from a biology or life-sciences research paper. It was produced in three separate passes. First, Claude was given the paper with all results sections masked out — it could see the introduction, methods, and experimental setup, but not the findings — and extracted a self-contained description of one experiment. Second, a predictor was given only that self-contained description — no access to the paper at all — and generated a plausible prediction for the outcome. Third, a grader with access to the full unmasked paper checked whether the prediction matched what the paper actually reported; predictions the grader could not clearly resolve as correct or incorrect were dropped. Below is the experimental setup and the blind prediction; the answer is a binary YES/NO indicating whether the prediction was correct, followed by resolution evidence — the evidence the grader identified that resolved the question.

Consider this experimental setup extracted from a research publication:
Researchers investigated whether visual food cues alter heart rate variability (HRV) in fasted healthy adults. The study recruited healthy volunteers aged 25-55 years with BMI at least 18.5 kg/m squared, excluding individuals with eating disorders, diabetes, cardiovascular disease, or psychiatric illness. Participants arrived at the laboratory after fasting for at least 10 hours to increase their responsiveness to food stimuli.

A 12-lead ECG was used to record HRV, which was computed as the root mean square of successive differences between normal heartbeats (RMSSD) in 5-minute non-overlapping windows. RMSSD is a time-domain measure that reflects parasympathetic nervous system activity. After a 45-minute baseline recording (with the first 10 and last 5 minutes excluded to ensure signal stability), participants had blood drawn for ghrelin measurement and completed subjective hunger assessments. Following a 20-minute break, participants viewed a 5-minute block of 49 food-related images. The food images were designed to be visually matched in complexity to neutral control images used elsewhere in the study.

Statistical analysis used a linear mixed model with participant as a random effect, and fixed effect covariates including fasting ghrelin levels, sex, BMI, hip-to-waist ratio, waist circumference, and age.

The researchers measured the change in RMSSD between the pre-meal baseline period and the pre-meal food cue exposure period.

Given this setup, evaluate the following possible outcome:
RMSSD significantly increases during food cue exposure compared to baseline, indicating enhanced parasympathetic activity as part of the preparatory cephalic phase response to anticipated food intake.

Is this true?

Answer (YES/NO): NO